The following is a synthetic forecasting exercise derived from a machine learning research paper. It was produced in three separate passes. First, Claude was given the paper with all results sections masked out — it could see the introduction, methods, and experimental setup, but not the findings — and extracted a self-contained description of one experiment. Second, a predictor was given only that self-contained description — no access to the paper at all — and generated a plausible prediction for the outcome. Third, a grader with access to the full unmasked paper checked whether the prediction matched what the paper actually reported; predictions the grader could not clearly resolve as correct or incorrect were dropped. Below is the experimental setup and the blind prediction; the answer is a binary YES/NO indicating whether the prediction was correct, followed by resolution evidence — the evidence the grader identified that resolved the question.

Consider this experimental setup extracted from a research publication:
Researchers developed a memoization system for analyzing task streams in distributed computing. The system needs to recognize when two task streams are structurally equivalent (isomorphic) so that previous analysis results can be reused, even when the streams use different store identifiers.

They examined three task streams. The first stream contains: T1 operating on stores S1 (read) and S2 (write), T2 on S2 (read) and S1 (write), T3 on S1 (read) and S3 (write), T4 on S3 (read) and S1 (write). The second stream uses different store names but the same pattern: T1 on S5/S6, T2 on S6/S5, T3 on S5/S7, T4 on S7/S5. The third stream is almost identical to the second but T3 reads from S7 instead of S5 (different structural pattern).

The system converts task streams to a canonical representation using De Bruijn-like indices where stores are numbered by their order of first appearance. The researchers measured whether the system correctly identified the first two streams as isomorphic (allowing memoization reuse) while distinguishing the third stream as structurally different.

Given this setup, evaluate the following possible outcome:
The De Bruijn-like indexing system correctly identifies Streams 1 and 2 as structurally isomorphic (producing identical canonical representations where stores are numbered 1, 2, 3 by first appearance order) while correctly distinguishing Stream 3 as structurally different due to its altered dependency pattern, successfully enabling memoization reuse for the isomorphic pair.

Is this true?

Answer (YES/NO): NO